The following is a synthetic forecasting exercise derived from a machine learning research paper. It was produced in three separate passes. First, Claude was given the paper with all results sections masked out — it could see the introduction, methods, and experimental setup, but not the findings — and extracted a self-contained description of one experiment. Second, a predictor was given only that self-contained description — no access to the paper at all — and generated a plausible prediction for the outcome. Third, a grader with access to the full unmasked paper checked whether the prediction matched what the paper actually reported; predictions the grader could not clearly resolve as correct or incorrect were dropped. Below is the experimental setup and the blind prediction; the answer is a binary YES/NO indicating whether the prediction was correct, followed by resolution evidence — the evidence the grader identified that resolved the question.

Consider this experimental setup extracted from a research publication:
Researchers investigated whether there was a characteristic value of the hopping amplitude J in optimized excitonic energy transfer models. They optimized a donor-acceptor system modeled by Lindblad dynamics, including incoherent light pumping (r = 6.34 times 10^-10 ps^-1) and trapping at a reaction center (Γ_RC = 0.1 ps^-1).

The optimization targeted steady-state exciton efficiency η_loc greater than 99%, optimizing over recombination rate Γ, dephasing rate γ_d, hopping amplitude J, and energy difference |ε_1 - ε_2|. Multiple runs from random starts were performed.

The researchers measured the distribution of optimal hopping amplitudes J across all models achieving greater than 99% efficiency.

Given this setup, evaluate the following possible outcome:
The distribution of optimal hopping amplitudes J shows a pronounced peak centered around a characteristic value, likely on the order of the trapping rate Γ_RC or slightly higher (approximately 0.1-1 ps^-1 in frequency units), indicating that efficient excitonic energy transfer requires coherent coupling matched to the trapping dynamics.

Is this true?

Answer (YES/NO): NO